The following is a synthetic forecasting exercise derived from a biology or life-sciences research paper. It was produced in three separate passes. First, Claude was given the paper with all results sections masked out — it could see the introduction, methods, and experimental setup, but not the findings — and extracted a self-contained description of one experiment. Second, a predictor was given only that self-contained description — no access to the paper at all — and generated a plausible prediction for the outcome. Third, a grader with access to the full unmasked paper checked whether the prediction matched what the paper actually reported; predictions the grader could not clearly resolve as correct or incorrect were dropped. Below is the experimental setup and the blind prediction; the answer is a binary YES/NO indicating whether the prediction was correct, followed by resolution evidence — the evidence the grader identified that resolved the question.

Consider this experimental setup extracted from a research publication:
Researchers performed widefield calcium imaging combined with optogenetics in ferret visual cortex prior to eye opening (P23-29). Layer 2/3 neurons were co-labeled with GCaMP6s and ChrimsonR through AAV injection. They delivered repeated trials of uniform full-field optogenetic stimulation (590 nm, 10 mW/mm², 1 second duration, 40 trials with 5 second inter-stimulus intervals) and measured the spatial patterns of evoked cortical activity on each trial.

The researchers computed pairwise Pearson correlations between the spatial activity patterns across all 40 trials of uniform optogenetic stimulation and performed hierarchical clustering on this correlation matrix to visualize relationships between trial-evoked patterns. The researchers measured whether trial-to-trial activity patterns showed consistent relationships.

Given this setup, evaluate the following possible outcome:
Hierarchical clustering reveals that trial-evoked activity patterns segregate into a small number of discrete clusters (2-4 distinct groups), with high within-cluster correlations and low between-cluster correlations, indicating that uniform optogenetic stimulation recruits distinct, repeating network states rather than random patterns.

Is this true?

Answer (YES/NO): NO